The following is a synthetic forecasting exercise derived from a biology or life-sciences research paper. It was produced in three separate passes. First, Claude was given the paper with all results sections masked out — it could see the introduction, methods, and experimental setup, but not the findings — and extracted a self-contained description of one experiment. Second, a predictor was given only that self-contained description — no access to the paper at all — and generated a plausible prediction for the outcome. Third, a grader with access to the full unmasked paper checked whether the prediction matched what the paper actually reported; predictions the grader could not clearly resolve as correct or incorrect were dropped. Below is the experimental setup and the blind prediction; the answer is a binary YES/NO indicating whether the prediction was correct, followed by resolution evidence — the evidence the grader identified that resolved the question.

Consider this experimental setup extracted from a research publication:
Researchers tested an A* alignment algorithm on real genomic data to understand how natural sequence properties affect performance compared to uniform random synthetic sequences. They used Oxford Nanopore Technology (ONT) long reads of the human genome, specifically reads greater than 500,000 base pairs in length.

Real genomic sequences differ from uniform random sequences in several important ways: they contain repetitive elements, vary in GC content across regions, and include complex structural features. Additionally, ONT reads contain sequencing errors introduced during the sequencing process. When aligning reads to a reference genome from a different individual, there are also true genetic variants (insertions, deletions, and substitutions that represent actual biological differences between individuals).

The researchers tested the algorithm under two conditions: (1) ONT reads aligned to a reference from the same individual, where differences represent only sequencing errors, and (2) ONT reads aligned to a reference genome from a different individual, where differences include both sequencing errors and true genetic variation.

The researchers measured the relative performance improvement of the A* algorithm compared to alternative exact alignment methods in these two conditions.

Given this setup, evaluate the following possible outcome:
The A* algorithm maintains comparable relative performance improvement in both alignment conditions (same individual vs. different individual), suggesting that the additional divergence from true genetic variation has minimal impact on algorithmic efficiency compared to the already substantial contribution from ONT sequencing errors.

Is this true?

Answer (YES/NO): NO